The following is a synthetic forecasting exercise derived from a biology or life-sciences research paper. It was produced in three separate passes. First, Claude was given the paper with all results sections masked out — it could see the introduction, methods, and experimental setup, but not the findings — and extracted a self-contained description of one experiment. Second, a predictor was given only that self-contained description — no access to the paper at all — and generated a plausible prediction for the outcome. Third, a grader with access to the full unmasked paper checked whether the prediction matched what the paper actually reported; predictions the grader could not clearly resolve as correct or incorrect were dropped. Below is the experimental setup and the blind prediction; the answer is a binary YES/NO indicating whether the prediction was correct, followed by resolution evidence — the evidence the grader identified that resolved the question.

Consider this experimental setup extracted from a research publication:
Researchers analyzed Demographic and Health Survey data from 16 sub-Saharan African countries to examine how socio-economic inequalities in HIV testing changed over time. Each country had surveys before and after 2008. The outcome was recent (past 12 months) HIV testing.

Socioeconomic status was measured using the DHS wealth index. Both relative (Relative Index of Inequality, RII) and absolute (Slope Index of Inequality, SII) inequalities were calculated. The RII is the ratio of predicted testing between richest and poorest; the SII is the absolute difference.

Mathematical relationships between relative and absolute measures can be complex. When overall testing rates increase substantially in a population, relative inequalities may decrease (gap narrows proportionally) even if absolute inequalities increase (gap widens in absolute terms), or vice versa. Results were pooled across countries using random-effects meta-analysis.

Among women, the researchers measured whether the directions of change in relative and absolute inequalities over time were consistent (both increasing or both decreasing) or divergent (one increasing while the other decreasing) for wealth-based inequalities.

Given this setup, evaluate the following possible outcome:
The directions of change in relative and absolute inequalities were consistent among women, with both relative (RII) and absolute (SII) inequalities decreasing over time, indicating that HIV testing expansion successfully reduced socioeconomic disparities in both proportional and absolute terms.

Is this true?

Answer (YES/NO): NO